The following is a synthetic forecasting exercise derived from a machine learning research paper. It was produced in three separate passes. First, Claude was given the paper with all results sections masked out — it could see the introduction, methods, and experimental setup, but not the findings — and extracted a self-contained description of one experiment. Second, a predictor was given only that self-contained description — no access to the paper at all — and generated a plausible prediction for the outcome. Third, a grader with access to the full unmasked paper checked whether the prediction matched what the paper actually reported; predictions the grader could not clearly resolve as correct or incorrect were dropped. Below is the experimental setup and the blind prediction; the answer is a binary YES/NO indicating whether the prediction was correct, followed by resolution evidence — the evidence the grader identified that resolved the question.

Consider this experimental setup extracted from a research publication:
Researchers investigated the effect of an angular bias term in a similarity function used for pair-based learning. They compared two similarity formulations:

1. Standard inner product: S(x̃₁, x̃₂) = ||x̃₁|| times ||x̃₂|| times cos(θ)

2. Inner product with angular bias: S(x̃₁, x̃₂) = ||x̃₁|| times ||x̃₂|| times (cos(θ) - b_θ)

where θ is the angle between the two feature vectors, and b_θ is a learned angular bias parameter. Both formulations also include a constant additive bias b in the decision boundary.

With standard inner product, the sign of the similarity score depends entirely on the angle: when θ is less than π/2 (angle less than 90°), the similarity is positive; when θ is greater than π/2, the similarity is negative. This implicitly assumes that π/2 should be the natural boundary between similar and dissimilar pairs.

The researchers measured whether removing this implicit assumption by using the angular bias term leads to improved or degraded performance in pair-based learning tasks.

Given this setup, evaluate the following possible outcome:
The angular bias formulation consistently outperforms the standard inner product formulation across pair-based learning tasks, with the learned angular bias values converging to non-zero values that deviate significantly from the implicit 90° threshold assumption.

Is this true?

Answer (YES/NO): NO